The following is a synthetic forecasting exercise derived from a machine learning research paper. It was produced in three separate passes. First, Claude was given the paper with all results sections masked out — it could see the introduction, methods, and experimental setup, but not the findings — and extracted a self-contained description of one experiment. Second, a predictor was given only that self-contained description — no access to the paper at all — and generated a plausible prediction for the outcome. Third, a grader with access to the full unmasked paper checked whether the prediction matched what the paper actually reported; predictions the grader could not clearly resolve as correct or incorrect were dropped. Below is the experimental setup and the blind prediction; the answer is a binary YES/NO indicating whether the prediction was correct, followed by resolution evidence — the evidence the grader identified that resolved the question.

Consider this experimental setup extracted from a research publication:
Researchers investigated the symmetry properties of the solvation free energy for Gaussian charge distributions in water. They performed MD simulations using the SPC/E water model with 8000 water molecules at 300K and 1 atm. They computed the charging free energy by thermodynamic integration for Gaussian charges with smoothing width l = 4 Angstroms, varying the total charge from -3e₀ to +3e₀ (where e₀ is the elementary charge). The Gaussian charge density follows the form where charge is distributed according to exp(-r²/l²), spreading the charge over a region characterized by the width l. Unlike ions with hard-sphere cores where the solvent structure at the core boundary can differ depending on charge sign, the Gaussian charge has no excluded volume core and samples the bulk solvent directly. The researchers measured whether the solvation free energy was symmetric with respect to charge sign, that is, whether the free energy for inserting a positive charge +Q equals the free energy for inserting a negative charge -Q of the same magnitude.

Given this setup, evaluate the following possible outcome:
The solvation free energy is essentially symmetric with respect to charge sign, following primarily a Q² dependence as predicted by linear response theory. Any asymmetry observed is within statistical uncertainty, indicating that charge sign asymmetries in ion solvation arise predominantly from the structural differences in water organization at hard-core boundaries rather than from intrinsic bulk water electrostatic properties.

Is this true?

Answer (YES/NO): YES